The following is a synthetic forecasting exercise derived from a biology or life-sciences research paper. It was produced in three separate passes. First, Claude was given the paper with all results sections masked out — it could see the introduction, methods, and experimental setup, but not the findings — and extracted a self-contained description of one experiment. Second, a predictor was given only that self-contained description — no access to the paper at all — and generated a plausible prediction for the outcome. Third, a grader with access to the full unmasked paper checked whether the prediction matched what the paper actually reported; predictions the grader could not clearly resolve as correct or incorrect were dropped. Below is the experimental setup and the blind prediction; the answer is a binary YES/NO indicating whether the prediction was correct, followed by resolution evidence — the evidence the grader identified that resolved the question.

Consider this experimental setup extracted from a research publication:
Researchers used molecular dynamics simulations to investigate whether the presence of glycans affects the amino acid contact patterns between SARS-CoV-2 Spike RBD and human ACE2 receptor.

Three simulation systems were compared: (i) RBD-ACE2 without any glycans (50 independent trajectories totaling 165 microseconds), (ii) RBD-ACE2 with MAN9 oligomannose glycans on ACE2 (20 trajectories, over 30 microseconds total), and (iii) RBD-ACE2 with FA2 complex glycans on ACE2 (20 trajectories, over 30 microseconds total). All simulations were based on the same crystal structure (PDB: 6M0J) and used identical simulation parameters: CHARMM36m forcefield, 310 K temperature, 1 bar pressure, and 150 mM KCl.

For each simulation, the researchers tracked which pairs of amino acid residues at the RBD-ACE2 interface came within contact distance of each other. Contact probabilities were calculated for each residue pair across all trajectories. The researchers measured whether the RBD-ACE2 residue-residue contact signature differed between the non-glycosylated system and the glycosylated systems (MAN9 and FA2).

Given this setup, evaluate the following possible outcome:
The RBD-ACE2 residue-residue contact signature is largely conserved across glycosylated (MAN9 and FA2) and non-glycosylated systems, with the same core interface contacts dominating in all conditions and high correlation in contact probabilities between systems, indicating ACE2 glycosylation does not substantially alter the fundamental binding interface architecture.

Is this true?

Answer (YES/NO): YES